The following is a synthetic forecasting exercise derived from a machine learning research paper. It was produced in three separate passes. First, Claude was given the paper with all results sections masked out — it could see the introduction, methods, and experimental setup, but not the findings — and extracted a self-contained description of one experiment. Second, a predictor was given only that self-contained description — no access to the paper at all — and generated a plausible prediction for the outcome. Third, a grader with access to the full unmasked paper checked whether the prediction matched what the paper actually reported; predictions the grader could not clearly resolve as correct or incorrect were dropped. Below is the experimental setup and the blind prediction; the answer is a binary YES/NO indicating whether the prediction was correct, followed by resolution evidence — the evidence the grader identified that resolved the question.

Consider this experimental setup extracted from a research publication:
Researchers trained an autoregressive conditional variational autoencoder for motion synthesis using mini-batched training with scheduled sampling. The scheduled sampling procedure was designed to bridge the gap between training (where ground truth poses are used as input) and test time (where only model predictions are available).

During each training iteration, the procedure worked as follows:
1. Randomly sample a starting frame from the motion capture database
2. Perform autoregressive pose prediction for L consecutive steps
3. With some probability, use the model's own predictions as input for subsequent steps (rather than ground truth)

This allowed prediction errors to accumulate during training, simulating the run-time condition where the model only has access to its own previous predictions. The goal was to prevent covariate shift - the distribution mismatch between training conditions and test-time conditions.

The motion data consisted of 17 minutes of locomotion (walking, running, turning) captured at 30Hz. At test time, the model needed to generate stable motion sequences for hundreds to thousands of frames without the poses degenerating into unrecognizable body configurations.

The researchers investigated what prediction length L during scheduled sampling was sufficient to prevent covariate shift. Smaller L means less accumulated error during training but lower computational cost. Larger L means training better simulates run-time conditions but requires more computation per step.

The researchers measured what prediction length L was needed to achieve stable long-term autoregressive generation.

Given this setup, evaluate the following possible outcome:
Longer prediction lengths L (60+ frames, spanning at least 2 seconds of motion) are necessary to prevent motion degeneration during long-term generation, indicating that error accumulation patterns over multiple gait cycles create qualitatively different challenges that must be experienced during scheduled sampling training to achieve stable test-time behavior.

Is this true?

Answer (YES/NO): NO